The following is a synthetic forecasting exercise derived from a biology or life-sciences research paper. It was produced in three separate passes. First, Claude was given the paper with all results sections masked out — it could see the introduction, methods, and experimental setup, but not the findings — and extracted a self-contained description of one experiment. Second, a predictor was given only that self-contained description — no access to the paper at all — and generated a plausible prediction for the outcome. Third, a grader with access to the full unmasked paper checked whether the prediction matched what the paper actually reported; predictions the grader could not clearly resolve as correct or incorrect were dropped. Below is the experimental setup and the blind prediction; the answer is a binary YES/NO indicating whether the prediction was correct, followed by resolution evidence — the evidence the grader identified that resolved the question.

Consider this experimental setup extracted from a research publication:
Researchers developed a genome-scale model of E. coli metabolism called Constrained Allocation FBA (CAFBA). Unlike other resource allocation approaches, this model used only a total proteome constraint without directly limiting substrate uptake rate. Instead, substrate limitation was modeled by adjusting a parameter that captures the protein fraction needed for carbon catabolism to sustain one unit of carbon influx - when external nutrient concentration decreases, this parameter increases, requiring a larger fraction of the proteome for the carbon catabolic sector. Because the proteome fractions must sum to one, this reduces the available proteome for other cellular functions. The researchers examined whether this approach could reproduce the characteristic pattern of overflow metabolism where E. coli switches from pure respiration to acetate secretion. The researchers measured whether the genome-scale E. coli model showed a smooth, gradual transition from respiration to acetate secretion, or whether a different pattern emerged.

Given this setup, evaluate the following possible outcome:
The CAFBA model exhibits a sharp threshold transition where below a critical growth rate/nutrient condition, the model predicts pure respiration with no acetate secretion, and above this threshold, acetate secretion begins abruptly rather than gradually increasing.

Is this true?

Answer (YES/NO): NO